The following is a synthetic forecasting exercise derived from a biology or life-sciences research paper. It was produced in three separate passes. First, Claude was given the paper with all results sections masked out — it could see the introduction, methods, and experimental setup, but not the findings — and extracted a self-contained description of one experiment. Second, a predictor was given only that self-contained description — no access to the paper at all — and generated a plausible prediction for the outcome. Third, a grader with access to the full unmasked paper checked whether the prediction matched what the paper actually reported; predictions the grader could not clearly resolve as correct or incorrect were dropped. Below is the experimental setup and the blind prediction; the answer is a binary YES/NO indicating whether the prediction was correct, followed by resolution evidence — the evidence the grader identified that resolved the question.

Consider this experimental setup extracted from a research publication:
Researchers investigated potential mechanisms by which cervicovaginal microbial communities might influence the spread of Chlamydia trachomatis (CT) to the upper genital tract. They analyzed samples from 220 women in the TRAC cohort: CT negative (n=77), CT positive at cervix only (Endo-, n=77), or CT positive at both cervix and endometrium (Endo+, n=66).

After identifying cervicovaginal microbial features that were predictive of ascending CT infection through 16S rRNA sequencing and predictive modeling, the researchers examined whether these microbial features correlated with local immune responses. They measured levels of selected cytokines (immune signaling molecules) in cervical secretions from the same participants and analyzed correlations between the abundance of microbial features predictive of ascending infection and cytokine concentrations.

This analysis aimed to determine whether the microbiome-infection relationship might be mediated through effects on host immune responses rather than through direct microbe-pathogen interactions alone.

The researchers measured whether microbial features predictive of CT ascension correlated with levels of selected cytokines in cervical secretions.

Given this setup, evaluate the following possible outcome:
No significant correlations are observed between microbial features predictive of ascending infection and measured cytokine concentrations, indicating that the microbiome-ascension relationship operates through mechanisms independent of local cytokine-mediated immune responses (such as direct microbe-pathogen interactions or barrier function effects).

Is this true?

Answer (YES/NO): NO